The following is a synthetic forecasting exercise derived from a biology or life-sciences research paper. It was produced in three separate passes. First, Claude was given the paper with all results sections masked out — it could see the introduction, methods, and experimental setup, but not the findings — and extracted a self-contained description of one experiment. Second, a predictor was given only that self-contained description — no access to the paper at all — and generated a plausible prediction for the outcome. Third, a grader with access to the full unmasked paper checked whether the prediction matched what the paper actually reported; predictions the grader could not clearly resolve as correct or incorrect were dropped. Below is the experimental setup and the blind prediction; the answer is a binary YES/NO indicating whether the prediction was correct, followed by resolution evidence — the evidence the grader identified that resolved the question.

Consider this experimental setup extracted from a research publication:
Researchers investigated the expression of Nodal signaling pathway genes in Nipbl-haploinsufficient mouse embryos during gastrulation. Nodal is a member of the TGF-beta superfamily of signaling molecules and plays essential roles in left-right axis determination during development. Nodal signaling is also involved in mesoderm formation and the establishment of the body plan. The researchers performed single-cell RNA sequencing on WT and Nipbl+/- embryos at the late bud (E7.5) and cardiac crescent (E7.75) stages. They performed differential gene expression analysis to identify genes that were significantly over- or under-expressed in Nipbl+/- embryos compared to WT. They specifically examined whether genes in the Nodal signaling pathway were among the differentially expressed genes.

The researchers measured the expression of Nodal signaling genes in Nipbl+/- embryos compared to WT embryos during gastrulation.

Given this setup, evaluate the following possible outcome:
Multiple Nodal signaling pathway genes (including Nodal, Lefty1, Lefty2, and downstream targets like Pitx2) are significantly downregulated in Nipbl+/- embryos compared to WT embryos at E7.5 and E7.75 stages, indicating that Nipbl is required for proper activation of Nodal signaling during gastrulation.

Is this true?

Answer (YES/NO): NO